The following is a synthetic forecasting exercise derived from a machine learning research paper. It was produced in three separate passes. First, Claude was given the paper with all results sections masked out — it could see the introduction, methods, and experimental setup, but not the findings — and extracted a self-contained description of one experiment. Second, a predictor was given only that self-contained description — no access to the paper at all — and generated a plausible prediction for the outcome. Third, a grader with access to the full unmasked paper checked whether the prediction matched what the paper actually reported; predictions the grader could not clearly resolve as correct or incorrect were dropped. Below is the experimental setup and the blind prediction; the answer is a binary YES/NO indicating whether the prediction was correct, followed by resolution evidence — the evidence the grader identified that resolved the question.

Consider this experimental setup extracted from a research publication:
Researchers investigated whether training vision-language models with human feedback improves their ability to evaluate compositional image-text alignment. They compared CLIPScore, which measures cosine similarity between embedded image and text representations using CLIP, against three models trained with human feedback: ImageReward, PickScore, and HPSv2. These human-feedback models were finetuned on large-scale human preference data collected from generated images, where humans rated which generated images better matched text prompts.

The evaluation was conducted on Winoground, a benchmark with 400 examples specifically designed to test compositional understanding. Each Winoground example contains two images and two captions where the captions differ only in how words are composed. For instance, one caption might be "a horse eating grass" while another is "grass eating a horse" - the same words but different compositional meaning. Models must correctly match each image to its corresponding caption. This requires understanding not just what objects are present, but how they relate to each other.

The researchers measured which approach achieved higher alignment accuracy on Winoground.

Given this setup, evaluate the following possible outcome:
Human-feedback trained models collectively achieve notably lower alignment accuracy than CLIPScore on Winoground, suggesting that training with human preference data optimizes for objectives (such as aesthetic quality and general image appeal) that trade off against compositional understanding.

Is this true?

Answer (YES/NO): NO